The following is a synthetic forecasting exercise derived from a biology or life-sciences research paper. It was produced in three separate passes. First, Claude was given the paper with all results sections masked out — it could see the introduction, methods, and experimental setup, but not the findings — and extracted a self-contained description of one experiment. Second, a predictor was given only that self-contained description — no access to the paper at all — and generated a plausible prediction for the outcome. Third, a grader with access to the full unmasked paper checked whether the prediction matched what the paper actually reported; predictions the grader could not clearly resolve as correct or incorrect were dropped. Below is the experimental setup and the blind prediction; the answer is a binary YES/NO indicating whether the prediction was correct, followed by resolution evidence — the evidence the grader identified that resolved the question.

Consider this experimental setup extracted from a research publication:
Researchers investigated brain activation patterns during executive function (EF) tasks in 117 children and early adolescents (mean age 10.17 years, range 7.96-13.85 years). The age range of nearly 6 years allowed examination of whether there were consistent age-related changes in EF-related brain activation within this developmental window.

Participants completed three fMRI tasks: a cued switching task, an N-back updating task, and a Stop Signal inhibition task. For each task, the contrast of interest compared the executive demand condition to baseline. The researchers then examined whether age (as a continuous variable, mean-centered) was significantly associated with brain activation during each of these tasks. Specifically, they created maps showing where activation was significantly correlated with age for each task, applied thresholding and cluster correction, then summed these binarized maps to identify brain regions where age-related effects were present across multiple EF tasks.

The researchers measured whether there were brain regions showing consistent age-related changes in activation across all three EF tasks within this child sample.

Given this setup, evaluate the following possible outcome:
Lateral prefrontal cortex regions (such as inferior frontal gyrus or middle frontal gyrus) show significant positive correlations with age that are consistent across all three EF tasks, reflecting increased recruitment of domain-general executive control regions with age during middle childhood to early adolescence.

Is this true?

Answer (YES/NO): NO